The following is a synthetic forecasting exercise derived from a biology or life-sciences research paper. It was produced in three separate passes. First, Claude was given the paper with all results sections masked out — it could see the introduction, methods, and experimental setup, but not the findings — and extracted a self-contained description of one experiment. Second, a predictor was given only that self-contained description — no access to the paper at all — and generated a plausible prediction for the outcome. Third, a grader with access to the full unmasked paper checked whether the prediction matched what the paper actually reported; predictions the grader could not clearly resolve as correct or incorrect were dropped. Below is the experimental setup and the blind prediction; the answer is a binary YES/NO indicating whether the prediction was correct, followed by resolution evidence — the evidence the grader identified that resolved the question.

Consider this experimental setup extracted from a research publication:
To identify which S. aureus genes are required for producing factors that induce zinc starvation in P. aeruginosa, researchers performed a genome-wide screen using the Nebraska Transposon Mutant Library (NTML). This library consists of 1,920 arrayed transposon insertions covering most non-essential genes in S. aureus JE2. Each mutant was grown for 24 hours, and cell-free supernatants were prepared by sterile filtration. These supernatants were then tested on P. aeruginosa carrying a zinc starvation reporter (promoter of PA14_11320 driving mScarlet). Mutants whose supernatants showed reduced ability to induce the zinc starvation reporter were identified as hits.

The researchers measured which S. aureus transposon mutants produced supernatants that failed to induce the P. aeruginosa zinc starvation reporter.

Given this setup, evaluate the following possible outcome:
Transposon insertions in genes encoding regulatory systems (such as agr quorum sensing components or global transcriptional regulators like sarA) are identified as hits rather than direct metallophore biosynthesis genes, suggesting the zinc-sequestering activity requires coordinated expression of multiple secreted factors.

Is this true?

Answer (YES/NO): NO